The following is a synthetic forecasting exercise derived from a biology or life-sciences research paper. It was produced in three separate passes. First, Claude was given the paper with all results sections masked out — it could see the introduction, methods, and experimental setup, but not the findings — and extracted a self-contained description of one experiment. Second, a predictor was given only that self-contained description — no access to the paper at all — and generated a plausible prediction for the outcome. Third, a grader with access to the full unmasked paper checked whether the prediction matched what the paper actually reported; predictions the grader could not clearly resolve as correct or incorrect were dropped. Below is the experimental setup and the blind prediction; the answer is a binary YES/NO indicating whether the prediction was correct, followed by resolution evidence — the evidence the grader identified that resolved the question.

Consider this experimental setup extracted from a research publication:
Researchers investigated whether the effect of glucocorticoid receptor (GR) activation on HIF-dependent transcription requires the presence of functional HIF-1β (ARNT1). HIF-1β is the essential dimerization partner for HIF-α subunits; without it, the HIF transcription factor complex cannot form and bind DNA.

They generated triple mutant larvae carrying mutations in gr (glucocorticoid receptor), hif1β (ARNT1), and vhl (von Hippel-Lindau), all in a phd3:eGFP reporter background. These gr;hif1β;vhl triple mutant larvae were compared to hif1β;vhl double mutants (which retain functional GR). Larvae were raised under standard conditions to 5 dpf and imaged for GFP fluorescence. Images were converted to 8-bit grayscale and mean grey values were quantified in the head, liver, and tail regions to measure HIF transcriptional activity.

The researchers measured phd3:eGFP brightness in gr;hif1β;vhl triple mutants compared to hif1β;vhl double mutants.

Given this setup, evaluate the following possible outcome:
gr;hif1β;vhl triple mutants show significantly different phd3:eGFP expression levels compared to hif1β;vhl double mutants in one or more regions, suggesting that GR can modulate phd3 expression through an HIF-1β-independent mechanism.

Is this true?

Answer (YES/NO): YES